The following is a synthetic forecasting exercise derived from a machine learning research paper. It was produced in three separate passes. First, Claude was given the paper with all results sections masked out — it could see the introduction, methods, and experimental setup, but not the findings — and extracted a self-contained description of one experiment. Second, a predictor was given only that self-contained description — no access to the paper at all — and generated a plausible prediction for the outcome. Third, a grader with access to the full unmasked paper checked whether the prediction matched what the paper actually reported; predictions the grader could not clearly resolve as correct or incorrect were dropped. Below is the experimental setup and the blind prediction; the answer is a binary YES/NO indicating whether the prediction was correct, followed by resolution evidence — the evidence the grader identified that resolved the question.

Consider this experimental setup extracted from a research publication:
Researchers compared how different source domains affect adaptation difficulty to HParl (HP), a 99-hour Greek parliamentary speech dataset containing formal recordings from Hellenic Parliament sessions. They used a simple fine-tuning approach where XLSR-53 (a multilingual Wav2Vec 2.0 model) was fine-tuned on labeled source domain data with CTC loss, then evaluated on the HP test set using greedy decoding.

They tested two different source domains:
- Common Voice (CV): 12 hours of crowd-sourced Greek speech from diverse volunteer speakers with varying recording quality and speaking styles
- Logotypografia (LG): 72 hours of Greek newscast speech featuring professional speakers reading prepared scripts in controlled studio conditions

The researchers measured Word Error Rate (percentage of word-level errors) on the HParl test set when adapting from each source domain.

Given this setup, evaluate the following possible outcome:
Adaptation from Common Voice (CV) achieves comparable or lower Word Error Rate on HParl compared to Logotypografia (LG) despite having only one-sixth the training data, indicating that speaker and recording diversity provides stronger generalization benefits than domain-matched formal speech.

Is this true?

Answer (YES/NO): NO